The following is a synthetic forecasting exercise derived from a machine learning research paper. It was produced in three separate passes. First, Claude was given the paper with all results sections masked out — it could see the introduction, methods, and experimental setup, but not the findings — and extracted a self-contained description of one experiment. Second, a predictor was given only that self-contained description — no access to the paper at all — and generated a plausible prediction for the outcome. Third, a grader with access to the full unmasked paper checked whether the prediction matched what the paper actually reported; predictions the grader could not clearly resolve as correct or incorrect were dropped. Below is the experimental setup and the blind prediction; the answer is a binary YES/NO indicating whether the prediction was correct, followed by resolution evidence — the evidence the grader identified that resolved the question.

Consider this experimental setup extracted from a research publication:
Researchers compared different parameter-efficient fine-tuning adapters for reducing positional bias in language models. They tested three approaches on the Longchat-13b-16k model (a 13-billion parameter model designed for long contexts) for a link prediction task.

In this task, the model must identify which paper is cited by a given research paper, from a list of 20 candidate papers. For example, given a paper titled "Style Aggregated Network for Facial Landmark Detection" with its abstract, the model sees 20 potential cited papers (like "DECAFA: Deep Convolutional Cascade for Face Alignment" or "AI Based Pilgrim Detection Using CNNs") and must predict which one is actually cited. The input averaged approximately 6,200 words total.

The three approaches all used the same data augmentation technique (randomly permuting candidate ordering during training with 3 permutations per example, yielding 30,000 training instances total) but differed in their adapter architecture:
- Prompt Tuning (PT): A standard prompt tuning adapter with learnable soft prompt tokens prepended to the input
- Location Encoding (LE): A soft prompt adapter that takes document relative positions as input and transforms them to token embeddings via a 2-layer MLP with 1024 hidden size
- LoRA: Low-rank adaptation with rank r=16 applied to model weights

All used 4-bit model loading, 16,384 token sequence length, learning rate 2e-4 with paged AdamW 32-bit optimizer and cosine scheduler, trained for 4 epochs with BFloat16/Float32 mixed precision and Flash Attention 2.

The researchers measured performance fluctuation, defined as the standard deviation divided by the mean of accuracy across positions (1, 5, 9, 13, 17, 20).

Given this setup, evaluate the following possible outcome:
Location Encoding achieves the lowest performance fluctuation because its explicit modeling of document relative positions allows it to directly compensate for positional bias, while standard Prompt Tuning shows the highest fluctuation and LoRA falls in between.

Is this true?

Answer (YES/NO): NO